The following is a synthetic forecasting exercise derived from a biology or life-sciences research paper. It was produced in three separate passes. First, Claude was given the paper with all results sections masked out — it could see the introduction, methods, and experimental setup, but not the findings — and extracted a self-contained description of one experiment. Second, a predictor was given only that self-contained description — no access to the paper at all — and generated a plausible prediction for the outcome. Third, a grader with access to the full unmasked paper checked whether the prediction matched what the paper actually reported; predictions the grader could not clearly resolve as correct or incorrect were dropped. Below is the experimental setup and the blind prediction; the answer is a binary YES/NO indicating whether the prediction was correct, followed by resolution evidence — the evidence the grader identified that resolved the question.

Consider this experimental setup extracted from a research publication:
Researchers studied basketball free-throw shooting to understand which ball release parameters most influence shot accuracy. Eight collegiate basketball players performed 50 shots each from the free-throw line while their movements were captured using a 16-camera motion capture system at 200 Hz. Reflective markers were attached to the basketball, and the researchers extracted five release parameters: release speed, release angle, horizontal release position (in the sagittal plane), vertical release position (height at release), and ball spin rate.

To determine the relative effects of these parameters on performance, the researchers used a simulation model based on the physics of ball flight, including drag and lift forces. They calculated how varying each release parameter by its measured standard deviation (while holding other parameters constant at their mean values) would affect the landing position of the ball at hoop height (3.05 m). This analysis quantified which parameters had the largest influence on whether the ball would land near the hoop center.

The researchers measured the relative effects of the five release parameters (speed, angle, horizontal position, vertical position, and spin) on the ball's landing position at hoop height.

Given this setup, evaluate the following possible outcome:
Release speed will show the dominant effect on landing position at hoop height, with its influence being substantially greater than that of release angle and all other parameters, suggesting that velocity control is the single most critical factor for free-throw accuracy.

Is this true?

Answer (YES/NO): NO